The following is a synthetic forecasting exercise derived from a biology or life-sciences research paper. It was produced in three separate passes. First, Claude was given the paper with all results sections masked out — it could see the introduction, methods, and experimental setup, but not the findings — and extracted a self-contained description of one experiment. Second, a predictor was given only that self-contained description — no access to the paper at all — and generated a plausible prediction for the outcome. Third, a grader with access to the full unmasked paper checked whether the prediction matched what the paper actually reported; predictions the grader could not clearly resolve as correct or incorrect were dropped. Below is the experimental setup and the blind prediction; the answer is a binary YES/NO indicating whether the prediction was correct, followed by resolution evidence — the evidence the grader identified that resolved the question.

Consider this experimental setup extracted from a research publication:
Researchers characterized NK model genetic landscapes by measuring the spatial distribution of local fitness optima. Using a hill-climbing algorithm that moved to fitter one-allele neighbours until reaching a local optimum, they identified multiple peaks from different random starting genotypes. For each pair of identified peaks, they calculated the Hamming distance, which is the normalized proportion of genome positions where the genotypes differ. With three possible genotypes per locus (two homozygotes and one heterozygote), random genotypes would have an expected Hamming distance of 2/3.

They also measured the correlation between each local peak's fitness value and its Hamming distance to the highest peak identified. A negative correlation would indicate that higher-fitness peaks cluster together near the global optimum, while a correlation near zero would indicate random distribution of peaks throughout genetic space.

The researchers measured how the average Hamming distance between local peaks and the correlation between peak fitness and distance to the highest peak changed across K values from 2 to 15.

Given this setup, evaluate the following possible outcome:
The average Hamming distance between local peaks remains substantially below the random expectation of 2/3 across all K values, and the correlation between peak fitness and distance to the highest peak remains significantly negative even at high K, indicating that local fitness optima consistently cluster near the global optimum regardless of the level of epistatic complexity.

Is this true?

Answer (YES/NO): NO